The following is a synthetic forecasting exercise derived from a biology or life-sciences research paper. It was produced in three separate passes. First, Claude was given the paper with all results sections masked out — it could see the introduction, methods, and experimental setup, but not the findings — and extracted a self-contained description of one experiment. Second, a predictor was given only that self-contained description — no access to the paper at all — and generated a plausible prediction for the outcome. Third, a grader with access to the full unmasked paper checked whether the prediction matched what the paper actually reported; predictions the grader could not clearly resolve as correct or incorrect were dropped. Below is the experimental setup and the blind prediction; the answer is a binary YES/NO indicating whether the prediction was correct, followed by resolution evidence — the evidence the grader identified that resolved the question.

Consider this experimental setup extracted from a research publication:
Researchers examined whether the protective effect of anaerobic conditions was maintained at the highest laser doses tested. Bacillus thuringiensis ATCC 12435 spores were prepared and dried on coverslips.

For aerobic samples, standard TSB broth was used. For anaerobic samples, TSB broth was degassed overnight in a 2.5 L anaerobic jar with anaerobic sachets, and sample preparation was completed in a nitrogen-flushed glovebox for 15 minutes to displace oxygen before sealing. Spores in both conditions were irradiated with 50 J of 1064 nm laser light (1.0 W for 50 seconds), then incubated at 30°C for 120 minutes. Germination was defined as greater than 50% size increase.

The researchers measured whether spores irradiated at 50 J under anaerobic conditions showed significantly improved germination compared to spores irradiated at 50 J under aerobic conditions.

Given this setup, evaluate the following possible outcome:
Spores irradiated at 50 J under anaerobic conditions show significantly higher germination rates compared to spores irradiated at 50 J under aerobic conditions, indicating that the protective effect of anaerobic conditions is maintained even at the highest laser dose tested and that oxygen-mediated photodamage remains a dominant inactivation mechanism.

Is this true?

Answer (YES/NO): YES